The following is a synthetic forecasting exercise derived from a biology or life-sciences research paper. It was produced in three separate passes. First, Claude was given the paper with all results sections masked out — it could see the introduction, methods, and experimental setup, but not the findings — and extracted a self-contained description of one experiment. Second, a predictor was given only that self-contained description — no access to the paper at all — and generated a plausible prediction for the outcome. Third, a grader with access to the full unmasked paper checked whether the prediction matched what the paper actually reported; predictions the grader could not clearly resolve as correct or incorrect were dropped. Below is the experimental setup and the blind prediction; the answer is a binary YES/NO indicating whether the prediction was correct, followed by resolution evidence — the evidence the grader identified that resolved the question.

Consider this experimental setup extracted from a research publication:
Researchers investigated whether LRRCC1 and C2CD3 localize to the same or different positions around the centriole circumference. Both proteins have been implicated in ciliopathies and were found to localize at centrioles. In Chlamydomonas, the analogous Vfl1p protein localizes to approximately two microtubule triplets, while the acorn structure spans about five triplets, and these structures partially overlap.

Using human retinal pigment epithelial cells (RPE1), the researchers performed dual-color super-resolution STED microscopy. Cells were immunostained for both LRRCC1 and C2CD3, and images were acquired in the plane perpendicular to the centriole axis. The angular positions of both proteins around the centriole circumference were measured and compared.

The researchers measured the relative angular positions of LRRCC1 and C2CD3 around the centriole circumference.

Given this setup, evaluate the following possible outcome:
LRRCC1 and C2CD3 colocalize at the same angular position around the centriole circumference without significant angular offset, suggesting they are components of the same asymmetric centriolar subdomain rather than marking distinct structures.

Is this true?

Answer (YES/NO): NO